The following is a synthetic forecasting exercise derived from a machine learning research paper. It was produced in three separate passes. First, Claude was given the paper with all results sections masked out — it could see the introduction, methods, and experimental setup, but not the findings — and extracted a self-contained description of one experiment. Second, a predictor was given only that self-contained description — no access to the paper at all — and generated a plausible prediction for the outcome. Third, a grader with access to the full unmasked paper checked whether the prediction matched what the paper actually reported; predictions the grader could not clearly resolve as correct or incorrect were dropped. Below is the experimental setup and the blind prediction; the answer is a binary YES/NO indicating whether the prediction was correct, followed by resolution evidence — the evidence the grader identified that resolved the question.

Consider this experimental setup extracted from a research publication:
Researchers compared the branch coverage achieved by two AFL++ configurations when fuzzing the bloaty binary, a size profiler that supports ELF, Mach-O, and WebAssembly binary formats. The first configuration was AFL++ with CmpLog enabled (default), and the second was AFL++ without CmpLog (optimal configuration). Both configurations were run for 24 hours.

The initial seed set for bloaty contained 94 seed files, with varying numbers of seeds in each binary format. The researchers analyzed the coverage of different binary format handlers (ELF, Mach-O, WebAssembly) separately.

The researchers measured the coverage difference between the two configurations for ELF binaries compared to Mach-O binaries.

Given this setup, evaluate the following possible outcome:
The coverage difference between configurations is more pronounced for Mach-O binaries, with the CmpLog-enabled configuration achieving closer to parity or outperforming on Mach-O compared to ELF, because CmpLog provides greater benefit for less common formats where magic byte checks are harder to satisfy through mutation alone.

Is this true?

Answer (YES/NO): NO